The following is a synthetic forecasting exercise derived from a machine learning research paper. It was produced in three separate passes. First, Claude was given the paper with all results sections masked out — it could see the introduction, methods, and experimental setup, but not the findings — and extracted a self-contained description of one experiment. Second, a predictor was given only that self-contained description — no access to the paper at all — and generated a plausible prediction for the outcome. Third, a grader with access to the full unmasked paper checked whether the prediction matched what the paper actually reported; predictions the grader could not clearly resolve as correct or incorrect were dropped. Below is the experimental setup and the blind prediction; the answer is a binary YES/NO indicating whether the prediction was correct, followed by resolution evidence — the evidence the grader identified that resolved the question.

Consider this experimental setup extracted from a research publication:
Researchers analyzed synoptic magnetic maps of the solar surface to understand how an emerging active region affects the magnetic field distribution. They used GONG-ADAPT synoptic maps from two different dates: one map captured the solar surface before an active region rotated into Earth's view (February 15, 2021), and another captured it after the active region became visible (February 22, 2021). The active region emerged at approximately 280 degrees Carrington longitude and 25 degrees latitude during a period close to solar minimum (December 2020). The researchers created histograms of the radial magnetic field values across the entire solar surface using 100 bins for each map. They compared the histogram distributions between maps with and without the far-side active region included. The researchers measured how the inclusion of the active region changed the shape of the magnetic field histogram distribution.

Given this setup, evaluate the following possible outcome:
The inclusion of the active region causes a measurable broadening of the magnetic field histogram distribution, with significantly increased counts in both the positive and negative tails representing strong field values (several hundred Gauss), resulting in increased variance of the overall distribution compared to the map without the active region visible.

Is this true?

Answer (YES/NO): NO